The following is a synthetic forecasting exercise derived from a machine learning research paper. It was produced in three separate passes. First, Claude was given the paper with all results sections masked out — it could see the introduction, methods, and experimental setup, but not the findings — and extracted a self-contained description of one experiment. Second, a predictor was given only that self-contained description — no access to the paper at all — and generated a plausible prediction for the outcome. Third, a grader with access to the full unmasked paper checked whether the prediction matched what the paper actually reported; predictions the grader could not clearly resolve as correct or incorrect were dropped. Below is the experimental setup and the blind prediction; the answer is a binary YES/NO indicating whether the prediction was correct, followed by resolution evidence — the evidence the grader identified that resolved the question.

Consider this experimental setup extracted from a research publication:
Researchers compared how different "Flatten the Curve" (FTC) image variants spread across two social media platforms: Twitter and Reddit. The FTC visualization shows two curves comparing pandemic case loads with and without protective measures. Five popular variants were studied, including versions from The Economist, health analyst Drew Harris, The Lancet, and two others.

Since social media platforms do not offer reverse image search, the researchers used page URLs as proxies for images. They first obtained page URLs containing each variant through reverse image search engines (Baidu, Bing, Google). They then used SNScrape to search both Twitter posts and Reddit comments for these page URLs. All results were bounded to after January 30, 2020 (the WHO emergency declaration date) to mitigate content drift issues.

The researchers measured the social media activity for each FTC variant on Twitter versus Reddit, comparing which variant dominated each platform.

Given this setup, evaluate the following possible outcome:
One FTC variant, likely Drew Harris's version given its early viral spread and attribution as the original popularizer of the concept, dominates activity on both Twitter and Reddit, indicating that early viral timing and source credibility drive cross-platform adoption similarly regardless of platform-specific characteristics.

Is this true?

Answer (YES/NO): NO